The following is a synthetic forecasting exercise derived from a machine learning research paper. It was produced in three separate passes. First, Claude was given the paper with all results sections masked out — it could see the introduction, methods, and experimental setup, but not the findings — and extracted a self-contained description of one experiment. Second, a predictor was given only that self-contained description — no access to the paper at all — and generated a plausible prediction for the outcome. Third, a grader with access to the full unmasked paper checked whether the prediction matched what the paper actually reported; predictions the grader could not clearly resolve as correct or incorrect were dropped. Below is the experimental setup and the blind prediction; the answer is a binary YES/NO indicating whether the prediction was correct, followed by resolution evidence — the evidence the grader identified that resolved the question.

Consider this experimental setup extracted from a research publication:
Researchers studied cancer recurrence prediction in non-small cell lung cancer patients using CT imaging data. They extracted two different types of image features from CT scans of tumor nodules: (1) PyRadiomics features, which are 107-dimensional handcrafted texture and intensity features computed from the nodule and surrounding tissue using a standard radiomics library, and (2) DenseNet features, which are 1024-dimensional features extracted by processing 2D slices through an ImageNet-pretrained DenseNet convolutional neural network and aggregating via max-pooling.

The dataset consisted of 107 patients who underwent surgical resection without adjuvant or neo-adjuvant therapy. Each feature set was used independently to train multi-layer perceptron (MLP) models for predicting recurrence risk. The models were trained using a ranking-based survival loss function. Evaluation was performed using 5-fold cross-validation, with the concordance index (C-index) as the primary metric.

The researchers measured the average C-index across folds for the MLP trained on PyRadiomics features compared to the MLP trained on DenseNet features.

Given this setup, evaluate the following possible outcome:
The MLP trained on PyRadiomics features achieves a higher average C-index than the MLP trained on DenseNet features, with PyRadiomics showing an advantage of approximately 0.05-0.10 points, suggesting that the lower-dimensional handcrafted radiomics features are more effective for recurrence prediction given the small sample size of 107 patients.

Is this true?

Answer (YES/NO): NO